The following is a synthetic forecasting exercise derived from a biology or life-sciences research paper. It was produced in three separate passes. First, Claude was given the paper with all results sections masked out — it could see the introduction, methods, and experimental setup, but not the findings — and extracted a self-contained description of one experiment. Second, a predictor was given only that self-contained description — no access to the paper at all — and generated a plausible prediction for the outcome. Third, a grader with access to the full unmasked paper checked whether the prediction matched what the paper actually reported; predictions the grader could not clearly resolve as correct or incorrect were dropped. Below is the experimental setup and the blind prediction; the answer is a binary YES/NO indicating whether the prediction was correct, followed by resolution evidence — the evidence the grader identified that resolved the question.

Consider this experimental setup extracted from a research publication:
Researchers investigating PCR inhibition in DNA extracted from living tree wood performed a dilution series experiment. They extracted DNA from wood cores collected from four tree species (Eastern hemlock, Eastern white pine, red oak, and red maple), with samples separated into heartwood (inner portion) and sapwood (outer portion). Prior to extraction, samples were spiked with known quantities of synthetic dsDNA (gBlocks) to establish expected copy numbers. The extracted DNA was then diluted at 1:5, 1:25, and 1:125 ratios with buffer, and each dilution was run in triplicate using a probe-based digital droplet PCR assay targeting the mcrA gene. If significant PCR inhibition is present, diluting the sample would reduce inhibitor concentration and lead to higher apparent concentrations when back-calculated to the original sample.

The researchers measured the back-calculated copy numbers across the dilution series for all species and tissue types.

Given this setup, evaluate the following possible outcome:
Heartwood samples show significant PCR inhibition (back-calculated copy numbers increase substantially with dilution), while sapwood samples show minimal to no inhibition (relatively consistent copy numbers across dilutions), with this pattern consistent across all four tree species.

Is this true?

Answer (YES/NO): NO